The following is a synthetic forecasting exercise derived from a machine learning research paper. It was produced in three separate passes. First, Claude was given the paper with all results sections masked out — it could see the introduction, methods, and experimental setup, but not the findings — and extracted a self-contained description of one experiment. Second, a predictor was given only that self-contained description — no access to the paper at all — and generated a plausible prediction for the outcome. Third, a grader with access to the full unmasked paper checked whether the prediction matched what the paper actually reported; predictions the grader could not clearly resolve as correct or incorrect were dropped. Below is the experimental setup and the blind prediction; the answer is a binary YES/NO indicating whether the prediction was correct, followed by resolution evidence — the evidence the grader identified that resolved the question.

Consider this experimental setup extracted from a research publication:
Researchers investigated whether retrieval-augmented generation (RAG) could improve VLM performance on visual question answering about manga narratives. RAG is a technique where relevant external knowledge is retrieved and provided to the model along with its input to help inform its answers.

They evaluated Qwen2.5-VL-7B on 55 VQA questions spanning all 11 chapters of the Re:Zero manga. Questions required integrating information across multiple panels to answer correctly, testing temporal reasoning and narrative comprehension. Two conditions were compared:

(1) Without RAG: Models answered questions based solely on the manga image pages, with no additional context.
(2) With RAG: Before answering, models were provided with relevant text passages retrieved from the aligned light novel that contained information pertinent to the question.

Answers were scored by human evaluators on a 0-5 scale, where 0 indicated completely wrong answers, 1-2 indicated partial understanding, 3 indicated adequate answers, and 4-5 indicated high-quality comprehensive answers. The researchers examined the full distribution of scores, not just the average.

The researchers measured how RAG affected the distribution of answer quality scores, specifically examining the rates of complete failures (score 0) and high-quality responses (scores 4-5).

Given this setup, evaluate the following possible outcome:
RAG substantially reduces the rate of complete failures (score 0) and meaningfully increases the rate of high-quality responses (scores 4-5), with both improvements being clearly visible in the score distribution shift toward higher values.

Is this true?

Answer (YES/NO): NO